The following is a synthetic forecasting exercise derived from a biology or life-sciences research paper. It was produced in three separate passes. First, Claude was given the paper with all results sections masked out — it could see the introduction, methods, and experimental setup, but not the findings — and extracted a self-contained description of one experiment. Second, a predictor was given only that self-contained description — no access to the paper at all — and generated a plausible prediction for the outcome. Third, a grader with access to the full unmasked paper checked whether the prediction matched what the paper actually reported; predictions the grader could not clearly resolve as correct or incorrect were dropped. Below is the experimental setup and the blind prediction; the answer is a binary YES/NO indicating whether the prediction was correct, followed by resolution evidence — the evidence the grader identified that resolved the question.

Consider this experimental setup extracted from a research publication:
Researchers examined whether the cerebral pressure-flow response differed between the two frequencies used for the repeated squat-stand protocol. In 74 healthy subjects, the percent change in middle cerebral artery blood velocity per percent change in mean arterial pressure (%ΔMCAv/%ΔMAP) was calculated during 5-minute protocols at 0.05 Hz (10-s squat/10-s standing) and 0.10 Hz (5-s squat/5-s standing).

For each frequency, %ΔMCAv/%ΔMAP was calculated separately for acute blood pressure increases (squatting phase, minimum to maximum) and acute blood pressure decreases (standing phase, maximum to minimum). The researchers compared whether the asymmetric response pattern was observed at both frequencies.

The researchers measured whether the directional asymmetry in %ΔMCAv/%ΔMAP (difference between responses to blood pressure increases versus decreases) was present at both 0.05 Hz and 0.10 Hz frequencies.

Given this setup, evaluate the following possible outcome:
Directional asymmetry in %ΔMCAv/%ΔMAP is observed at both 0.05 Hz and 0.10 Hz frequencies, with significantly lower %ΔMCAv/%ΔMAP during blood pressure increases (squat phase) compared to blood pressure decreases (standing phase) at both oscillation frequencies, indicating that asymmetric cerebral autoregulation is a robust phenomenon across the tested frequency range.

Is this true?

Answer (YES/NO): YES